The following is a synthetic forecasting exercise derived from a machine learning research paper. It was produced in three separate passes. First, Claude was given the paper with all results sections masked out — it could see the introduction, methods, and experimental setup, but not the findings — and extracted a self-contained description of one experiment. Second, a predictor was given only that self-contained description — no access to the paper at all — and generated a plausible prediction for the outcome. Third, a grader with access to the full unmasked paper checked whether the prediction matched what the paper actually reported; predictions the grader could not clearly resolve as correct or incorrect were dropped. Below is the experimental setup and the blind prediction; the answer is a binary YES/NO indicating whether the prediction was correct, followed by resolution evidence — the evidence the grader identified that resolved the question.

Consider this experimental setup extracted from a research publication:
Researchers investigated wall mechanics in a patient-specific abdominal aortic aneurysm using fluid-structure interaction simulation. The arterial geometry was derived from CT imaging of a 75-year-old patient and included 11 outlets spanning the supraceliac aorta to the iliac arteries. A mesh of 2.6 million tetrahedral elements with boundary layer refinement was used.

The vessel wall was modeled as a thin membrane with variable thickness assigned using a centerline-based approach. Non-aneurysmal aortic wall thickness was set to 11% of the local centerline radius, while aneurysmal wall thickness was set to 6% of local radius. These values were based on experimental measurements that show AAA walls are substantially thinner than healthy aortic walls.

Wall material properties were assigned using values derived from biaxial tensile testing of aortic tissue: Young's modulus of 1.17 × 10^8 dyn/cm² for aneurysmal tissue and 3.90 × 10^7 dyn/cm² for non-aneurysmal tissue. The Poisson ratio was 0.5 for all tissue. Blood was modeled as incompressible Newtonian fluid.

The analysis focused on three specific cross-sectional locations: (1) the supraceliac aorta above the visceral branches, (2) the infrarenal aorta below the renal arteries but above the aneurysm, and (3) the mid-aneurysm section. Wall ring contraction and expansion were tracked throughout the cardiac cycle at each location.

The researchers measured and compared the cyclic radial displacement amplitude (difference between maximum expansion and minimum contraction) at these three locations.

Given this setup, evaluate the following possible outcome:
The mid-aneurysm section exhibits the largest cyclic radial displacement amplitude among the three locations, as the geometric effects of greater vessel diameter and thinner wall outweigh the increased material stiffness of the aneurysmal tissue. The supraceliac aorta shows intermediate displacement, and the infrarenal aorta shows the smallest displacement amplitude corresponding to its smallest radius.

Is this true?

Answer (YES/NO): NO